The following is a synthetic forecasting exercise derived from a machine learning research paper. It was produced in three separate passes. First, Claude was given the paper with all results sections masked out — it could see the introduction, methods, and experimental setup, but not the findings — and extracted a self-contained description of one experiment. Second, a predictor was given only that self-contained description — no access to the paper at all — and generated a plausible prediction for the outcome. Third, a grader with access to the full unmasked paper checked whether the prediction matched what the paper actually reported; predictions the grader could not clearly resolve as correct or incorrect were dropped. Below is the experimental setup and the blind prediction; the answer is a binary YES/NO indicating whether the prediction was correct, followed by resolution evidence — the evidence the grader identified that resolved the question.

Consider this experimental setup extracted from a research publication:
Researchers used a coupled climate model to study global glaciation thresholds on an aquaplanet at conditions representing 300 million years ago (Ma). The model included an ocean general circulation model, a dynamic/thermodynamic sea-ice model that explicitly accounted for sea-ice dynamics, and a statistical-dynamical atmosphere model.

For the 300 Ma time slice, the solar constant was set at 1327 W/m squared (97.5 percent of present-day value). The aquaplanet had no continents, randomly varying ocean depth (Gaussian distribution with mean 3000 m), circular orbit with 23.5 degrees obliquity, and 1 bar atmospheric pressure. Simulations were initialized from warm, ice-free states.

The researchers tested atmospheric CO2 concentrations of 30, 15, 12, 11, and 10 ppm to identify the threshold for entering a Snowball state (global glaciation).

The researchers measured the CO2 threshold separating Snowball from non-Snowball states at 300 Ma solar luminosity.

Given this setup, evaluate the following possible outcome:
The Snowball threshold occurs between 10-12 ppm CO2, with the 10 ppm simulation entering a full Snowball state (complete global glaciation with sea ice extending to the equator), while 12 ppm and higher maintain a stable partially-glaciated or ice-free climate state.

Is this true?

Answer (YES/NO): NO